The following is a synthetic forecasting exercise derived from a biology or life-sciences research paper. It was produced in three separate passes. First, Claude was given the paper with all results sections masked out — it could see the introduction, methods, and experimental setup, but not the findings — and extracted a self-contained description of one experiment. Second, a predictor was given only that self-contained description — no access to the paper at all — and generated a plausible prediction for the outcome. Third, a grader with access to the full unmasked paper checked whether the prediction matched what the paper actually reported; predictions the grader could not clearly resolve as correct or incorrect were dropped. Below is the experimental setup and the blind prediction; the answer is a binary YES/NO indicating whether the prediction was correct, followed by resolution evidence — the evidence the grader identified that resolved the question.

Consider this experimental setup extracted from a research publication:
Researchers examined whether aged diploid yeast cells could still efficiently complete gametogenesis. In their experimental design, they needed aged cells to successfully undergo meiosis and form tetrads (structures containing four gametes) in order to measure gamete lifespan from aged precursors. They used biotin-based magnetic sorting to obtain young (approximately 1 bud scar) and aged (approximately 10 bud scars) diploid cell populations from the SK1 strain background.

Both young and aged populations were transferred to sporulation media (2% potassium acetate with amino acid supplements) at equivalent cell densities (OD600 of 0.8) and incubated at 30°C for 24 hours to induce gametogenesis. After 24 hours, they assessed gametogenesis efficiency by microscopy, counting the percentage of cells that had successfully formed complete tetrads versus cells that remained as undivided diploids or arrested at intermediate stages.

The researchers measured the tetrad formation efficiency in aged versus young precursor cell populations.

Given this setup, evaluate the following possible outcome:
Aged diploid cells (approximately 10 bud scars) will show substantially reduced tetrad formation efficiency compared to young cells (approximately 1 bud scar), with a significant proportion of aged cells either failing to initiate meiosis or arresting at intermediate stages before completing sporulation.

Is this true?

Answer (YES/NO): NO